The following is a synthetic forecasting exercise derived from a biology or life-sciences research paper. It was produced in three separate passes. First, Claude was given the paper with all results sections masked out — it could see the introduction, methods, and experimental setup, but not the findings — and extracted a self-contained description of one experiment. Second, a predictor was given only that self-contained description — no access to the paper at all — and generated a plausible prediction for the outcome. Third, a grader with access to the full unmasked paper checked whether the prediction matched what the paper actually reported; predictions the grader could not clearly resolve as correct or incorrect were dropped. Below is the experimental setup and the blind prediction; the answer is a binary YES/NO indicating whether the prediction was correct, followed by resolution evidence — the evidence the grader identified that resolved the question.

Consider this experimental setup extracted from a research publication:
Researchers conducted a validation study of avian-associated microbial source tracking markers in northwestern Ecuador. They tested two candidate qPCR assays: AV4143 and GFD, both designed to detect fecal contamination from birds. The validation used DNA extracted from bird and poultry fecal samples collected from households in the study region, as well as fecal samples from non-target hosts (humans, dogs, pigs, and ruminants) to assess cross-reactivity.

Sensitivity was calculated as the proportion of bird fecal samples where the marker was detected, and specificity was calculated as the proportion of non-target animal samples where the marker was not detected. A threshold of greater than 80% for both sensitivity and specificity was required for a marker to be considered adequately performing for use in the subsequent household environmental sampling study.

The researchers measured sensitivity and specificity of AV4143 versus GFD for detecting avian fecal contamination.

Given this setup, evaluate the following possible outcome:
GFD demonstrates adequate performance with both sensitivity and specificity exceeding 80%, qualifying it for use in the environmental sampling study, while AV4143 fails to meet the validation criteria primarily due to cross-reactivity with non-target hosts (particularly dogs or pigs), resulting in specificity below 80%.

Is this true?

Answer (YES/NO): NO